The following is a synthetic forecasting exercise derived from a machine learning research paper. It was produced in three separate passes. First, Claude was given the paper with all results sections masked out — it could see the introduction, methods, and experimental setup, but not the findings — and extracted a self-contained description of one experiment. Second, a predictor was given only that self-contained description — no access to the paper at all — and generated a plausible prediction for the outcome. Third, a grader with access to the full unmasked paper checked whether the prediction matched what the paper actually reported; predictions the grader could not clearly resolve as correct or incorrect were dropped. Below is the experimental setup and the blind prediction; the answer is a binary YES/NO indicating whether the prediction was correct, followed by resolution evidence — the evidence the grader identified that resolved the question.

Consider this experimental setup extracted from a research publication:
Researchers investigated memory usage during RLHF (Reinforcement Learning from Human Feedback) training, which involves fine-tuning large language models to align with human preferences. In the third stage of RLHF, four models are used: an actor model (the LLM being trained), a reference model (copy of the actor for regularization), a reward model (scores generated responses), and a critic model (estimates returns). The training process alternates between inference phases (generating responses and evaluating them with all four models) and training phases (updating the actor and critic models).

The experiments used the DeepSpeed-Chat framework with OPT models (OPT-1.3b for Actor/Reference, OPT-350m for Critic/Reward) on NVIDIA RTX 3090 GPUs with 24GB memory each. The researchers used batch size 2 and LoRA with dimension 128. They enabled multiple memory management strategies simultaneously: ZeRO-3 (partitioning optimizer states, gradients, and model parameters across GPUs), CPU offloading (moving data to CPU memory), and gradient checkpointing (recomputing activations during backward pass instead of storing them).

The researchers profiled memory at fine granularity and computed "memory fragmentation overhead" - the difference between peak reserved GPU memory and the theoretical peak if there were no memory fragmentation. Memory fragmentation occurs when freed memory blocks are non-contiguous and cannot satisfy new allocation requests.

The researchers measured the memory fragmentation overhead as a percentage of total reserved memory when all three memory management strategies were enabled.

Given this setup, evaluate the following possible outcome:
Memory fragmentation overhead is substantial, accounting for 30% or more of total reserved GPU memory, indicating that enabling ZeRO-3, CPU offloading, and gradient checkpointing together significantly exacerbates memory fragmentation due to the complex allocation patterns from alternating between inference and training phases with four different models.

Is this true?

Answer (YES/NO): YES